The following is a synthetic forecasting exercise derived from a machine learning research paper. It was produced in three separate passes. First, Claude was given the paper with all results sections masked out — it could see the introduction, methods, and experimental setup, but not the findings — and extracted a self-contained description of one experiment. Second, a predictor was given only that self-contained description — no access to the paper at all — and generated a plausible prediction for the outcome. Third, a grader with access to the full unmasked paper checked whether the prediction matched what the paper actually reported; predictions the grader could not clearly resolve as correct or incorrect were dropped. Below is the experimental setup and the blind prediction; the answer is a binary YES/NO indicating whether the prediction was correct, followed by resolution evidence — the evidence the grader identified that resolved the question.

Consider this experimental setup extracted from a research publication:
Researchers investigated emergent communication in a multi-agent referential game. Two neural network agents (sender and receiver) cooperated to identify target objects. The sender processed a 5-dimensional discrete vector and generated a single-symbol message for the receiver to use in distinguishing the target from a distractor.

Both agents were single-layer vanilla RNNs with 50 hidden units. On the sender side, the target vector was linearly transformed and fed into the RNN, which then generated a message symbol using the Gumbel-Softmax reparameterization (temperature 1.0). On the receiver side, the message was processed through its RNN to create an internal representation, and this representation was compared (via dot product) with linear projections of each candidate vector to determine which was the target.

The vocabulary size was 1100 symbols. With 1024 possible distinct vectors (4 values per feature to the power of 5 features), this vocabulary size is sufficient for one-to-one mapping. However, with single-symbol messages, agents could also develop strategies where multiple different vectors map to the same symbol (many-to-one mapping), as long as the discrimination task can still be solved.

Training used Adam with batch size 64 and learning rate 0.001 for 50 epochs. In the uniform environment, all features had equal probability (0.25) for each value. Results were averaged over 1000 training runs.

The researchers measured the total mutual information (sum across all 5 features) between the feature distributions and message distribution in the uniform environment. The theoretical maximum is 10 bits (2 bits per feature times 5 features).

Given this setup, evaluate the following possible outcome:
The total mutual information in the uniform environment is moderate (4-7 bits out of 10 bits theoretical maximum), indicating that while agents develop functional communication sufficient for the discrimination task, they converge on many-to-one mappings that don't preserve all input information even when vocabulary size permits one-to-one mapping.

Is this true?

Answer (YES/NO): NO